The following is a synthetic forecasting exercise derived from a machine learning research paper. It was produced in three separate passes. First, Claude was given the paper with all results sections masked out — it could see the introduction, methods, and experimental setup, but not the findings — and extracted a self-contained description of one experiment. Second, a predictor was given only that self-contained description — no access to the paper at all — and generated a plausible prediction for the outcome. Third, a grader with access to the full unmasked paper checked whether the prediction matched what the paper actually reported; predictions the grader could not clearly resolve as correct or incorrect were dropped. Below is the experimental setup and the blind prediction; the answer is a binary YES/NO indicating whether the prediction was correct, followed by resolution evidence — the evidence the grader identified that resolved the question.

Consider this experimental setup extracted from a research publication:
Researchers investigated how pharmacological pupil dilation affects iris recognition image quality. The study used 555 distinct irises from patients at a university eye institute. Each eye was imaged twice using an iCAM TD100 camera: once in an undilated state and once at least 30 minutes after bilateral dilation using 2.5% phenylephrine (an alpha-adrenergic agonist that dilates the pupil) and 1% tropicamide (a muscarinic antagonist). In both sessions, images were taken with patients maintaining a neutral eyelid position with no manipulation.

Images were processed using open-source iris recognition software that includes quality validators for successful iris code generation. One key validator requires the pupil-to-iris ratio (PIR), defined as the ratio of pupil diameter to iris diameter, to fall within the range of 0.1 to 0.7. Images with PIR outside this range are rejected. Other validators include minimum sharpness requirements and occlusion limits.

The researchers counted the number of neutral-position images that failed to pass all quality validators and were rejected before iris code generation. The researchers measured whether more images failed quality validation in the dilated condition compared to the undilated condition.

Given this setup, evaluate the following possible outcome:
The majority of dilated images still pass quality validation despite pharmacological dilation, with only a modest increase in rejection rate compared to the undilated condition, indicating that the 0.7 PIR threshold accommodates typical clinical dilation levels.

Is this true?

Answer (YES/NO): NO